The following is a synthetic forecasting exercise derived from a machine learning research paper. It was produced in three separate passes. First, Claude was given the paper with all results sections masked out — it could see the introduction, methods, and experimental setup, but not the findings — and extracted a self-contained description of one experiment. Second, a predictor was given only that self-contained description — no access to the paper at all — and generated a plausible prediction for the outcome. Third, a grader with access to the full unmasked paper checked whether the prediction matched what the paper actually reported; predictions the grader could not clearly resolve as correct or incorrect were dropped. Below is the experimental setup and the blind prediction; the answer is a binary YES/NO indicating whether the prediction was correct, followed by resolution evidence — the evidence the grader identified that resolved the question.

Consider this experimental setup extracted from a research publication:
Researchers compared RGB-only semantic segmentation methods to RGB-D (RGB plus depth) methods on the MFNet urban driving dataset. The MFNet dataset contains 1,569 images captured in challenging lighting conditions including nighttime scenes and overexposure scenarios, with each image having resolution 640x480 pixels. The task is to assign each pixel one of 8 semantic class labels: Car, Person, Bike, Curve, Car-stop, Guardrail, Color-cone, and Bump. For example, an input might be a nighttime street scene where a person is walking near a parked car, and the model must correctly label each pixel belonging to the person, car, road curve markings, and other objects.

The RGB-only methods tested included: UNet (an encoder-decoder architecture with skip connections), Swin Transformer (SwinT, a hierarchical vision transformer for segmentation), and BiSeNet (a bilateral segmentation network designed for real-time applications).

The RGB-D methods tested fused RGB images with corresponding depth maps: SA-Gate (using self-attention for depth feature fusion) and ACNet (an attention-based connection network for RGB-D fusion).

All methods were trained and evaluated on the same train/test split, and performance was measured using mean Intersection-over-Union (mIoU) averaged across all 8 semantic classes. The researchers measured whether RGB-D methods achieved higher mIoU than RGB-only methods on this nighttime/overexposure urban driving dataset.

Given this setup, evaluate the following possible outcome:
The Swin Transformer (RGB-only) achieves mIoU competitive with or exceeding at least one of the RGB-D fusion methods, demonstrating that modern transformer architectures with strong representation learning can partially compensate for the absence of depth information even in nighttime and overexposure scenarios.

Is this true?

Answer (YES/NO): YES